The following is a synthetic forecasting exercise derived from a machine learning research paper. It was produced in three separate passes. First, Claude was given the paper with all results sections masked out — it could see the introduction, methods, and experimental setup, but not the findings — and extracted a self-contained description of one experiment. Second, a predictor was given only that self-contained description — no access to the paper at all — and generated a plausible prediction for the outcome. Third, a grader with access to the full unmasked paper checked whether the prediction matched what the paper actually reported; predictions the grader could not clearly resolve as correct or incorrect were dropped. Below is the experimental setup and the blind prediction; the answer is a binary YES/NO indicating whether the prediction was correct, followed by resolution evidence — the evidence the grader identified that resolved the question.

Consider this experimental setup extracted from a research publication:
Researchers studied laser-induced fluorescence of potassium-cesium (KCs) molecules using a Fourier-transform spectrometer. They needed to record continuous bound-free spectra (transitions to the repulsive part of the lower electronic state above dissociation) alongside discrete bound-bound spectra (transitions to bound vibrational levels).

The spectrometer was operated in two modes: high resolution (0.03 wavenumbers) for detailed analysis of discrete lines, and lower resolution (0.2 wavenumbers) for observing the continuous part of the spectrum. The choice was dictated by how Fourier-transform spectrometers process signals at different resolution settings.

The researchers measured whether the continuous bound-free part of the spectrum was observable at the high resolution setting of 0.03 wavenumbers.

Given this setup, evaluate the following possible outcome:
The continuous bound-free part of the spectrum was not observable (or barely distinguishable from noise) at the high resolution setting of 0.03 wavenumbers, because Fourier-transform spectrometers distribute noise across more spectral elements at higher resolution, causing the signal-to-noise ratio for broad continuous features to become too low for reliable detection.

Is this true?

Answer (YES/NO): YES